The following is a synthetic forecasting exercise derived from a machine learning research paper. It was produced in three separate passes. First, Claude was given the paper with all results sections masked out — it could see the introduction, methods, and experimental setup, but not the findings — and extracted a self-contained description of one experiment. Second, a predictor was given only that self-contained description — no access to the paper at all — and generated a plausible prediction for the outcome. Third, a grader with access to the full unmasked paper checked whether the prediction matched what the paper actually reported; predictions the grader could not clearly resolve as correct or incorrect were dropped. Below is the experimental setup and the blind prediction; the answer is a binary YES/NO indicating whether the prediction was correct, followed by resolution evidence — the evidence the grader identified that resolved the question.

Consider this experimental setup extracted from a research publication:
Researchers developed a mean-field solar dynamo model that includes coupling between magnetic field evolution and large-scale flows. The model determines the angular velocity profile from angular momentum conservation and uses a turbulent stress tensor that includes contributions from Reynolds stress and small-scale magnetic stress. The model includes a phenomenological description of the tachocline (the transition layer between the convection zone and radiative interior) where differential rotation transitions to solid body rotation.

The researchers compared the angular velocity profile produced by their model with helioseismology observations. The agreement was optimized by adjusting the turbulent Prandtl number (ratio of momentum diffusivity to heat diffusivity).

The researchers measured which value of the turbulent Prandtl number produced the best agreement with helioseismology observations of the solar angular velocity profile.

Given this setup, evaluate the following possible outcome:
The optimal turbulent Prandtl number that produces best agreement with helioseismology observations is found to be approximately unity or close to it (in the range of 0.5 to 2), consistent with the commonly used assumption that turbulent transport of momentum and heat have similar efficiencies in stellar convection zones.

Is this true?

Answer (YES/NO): YES